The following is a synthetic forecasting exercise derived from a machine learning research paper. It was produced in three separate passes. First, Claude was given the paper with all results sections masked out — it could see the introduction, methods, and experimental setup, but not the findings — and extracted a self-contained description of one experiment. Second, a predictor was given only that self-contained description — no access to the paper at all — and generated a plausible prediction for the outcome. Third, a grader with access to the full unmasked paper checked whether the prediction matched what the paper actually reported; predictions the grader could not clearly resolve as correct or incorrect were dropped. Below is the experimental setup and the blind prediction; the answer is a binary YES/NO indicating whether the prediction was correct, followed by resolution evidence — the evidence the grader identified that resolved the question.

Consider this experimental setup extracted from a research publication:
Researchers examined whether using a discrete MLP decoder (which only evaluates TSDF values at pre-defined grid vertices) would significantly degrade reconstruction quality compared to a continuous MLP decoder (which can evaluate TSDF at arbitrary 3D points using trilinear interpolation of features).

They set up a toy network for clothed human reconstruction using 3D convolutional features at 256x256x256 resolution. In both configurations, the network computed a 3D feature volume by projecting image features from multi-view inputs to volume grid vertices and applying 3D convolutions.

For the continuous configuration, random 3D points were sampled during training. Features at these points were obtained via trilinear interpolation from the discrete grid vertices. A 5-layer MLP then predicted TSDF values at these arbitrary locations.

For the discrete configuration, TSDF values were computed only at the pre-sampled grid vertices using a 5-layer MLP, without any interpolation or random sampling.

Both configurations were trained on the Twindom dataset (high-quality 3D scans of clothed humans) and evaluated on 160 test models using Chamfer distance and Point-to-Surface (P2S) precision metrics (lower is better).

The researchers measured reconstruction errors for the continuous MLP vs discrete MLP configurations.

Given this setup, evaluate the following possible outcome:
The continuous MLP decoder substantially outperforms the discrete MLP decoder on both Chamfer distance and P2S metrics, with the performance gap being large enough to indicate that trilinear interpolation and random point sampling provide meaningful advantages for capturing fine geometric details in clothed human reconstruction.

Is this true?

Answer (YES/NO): NO